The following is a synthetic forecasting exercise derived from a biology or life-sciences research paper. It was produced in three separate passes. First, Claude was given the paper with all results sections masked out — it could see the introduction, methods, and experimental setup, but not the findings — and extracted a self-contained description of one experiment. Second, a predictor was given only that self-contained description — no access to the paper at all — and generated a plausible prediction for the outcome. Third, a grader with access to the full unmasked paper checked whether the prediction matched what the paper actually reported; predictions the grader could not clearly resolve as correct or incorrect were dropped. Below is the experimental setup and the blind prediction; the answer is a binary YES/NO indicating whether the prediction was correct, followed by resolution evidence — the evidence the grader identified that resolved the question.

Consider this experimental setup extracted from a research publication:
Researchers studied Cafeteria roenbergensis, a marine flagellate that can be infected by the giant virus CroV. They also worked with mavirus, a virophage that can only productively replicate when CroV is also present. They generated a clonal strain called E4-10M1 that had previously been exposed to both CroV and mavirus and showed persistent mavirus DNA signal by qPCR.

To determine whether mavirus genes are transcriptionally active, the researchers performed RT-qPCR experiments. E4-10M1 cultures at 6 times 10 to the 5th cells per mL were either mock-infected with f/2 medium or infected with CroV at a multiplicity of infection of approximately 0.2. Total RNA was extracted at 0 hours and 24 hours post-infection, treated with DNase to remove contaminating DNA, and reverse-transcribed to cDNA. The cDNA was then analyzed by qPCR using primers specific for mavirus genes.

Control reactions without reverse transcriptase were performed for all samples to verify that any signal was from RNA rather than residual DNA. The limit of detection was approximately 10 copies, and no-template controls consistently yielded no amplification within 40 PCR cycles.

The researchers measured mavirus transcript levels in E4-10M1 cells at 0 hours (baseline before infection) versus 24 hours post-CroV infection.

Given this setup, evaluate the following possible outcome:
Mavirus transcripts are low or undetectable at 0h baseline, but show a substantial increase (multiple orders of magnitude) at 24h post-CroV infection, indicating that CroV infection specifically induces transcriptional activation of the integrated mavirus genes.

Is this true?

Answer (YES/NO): YES